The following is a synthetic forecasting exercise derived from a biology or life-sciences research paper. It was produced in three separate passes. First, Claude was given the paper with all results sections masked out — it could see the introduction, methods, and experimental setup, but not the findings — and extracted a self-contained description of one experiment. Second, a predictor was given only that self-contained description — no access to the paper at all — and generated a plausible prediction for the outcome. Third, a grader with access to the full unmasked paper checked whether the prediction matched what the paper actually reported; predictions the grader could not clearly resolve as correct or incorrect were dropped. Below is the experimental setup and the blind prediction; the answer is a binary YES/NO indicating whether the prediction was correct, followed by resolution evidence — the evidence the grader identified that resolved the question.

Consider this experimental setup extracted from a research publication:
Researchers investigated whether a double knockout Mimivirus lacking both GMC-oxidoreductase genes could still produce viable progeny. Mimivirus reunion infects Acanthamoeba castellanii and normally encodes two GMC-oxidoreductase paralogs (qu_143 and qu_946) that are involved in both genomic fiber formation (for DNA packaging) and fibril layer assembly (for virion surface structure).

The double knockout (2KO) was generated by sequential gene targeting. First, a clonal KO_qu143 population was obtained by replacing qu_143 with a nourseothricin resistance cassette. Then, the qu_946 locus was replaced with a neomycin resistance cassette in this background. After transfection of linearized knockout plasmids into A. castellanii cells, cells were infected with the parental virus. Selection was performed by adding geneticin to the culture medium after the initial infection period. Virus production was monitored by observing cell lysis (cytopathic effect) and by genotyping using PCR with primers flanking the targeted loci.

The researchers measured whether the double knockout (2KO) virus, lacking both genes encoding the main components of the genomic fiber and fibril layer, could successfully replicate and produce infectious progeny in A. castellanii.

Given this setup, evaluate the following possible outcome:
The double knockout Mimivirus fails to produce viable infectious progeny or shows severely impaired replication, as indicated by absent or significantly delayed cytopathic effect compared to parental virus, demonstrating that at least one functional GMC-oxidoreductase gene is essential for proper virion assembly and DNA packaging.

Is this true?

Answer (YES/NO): NO